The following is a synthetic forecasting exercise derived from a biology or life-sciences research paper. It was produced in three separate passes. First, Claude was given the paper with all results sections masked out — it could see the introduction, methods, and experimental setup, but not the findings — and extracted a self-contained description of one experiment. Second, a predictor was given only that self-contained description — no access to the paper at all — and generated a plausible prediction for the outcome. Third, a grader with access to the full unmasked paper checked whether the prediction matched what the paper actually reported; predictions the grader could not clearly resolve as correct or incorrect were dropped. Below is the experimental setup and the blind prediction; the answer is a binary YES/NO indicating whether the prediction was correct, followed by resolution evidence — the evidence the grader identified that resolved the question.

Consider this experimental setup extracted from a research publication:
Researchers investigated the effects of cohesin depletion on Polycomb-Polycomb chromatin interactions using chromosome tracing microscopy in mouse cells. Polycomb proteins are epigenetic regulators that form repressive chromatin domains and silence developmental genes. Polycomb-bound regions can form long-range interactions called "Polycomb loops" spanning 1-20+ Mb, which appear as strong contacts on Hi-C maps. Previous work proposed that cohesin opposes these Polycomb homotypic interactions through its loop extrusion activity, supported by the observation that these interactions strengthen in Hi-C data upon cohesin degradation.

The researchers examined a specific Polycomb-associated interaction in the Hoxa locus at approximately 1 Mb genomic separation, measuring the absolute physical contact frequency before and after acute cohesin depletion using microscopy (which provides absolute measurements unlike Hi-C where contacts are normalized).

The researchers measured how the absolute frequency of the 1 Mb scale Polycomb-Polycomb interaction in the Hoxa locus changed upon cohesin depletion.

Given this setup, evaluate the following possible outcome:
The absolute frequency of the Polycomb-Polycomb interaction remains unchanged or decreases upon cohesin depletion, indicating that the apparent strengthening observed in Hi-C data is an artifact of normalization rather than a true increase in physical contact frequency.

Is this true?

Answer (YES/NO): YES